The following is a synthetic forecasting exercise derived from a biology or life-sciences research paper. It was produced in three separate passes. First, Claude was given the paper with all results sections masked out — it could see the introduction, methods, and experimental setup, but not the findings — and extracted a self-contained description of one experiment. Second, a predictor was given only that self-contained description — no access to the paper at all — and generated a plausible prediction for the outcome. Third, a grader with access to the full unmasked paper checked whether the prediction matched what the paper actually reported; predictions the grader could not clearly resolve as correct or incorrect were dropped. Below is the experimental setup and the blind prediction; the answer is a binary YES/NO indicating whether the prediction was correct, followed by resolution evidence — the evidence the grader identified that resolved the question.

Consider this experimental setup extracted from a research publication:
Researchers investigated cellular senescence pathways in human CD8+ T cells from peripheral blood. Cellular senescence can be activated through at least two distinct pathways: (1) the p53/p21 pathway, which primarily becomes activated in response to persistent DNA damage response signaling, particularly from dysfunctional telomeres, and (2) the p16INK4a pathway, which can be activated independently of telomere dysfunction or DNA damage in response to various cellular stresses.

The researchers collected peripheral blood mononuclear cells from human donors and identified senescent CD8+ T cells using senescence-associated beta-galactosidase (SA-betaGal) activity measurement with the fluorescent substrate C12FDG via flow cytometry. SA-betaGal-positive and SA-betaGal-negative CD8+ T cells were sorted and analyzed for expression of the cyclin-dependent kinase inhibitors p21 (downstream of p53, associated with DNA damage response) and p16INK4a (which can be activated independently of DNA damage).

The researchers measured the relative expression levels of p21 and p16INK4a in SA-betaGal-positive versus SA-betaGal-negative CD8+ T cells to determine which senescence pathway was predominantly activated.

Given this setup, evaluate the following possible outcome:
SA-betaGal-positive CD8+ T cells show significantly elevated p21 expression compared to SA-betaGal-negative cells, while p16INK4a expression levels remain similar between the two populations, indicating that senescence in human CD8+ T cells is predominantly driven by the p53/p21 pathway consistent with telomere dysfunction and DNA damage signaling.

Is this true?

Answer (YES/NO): NO